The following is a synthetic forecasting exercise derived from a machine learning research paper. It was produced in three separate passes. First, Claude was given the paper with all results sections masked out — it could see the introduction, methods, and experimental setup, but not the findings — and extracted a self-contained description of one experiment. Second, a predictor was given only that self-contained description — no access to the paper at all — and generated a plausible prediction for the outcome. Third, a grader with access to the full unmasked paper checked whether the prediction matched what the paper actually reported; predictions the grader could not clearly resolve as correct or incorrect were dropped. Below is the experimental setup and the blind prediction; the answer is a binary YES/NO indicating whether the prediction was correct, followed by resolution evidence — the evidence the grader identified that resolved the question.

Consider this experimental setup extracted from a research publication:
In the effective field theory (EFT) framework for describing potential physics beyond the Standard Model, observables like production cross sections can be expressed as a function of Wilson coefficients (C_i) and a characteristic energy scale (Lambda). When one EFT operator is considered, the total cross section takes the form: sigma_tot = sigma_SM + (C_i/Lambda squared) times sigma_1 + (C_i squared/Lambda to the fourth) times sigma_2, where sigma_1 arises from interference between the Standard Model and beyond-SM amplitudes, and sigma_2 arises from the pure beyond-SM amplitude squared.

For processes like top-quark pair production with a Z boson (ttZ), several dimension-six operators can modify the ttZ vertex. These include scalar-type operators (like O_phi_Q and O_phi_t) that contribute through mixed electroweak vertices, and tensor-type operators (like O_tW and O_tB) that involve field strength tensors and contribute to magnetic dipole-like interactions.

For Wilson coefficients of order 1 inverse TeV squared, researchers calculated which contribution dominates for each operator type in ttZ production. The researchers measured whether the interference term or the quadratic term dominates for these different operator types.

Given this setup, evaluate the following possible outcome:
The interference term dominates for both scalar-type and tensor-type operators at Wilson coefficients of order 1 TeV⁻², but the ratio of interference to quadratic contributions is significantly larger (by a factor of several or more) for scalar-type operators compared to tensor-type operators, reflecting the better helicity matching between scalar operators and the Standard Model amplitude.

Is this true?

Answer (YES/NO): NO